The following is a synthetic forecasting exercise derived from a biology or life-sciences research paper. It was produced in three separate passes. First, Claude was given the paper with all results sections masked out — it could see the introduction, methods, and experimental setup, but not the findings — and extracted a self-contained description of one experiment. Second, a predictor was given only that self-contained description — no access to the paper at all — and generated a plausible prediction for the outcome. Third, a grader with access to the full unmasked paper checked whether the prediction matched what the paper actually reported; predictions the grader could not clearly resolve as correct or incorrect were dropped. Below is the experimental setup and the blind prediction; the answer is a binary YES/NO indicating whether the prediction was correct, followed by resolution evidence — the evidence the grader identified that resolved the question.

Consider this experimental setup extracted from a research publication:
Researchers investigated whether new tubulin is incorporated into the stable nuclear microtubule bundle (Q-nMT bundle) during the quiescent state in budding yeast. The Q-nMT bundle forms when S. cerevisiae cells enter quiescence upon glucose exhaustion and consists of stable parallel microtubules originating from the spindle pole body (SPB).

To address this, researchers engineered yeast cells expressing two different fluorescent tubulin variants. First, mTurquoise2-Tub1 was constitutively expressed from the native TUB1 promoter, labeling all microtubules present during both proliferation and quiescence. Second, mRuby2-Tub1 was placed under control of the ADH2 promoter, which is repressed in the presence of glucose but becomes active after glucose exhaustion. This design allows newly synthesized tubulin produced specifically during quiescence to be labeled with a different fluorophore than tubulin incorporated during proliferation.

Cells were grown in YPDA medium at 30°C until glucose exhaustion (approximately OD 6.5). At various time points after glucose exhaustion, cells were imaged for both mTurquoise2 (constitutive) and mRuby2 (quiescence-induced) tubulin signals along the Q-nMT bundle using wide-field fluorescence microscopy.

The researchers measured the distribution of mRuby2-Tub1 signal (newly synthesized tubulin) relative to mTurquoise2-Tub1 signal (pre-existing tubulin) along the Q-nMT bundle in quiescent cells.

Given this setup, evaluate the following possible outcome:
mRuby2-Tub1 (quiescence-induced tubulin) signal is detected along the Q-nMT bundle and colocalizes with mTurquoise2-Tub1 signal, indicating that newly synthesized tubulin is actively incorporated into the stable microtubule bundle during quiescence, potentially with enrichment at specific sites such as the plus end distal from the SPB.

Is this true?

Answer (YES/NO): YES